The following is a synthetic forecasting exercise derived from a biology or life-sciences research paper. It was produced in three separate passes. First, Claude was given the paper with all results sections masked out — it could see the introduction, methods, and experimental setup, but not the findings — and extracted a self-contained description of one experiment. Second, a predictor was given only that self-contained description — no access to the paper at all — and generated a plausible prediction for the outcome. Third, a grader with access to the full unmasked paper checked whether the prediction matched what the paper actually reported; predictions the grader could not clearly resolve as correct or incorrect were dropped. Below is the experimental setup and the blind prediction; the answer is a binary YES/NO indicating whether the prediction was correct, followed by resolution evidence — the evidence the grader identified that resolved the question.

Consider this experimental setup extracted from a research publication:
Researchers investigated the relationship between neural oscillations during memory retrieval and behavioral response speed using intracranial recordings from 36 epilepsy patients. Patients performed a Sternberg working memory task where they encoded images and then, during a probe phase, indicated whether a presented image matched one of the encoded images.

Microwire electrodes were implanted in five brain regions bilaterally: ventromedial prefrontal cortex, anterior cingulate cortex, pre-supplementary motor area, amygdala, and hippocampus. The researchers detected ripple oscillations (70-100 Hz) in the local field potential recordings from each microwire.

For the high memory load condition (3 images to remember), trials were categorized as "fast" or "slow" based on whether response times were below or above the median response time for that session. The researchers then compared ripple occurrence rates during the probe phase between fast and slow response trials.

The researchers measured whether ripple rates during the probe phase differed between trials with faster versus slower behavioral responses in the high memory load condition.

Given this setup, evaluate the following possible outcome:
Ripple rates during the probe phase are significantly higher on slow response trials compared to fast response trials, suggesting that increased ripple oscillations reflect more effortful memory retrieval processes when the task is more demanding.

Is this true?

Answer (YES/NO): NO